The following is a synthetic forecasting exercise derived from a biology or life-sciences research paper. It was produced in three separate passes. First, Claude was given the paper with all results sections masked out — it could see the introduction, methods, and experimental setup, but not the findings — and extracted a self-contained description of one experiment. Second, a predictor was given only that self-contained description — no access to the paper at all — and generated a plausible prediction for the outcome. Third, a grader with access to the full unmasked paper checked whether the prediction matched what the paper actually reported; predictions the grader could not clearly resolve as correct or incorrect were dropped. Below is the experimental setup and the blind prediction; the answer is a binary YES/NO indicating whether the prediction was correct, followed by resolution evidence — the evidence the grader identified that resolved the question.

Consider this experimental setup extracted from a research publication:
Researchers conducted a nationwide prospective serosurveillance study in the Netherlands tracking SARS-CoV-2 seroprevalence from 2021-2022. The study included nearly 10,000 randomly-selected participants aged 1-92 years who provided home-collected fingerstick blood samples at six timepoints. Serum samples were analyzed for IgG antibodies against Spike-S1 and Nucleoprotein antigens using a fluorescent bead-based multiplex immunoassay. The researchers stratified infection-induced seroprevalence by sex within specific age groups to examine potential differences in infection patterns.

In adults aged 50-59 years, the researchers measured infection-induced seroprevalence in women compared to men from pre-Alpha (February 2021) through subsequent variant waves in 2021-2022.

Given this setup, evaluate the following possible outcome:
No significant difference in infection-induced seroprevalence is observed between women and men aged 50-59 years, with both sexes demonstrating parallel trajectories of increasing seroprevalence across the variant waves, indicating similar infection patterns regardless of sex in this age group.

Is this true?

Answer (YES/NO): NO